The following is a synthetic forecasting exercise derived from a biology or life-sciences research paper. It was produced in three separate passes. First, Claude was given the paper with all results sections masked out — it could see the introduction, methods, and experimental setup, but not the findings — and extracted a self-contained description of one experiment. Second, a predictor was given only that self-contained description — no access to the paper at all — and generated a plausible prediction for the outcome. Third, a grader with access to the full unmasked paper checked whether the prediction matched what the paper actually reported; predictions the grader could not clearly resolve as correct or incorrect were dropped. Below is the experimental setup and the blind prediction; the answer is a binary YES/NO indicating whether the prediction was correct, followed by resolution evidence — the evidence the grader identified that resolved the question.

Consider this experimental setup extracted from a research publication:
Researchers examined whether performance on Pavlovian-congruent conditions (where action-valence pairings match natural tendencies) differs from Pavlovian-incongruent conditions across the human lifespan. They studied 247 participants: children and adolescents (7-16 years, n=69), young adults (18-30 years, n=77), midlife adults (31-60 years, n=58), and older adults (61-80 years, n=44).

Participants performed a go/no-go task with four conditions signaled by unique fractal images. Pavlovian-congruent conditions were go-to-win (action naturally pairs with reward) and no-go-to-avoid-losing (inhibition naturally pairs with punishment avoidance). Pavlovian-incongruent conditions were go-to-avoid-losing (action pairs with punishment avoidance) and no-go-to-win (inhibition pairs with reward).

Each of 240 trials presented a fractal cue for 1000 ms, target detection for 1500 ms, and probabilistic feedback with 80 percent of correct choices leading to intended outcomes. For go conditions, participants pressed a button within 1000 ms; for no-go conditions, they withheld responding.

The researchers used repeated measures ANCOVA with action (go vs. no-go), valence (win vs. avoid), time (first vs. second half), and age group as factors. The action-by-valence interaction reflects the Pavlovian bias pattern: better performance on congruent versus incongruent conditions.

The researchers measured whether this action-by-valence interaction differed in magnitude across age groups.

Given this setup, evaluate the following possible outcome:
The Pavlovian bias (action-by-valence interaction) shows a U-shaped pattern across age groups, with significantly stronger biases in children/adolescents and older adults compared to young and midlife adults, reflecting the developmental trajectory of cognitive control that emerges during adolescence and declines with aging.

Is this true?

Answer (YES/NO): NO